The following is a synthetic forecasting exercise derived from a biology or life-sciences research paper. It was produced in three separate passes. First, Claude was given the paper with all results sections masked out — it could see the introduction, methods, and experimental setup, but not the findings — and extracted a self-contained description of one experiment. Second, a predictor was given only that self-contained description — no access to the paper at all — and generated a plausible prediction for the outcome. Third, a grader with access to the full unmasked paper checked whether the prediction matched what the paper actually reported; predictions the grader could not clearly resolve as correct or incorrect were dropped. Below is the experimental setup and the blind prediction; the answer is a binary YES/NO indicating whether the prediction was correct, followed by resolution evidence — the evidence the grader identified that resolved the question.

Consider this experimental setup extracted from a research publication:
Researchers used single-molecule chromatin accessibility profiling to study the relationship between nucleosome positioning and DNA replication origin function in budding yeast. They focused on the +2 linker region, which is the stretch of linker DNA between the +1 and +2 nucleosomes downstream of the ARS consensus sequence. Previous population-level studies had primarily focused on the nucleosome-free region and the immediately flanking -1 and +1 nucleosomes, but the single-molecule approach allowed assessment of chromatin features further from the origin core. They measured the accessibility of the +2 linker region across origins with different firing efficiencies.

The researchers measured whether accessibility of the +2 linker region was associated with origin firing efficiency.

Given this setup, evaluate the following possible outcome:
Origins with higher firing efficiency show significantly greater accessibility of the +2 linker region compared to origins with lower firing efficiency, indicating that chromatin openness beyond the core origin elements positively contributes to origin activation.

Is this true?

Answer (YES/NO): YES